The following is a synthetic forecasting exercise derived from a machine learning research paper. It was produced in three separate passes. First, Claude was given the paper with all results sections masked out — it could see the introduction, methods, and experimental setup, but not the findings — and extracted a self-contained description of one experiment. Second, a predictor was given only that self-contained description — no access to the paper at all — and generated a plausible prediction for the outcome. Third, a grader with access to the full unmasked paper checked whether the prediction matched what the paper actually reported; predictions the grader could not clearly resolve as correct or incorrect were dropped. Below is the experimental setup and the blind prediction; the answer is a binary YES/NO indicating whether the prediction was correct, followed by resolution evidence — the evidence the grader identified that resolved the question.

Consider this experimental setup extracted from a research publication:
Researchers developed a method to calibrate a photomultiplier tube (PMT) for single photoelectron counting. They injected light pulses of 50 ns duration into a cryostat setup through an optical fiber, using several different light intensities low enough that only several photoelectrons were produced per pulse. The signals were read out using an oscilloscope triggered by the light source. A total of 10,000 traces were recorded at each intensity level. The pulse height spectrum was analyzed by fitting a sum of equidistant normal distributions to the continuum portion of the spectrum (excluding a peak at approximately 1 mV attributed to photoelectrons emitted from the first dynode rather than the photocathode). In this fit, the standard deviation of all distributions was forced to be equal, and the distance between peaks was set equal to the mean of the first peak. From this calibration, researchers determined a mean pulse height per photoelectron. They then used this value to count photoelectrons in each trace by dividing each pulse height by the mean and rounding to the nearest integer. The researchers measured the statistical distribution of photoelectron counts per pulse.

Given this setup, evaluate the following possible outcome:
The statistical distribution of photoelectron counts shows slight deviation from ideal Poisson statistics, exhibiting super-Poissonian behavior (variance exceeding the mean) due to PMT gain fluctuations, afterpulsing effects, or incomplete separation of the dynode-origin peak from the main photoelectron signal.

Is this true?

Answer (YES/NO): NO